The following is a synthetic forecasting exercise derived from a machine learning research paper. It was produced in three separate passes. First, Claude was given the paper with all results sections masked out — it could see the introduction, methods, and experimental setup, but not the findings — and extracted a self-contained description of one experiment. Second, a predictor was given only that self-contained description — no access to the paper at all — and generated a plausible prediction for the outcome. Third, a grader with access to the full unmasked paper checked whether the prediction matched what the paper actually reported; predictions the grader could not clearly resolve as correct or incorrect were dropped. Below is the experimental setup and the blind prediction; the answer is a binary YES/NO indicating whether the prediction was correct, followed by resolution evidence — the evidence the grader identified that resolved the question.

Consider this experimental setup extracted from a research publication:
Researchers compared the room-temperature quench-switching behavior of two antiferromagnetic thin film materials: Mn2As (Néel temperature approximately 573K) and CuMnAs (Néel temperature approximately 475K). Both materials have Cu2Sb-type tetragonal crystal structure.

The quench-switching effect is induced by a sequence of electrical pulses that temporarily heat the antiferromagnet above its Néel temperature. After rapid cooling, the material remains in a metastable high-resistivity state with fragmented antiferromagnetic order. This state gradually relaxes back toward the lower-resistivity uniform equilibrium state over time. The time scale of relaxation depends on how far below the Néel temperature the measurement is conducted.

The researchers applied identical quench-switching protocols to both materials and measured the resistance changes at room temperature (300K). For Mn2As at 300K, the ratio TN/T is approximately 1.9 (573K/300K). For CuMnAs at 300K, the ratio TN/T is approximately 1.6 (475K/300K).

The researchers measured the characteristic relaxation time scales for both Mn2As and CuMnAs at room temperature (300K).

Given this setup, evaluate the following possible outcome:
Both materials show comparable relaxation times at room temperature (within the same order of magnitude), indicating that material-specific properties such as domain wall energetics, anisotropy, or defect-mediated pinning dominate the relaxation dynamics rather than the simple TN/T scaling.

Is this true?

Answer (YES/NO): NO